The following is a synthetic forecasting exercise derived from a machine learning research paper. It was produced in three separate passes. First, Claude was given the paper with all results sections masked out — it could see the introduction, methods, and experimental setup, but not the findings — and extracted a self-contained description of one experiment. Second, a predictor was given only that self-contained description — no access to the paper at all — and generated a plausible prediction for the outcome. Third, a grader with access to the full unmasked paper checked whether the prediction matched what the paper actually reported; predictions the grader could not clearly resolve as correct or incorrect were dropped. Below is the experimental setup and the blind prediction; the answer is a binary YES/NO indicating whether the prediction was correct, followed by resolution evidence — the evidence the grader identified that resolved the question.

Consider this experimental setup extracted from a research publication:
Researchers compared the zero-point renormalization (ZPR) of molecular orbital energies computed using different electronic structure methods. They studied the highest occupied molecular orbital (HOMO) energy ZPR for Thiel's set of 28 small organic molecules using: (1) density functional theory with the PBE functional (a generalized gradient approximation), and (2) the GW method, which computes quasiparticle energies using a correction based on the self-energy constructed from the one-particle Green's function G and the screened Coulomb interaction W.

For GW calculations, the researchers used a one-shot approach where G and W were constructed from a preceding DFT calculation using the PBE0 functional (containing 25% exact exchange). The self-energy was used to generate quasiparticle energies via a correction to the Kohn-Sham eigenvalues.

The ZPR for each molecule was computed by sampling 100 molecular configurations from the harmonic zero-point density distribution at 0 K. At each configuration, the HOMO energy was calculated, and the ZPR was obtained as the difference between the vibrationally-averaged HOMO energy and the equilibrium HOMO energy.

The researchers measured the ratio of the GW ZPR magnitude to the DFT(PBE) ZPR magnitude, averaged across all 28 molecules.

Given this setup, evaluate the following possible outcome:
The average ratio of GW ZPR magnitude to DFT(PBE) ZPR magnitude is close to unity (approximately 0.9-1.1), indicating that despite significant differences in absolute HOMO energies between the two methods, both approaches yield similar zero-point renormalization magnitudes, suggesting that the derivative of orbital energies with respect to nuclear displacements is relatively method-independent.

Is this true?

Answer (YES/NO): NO